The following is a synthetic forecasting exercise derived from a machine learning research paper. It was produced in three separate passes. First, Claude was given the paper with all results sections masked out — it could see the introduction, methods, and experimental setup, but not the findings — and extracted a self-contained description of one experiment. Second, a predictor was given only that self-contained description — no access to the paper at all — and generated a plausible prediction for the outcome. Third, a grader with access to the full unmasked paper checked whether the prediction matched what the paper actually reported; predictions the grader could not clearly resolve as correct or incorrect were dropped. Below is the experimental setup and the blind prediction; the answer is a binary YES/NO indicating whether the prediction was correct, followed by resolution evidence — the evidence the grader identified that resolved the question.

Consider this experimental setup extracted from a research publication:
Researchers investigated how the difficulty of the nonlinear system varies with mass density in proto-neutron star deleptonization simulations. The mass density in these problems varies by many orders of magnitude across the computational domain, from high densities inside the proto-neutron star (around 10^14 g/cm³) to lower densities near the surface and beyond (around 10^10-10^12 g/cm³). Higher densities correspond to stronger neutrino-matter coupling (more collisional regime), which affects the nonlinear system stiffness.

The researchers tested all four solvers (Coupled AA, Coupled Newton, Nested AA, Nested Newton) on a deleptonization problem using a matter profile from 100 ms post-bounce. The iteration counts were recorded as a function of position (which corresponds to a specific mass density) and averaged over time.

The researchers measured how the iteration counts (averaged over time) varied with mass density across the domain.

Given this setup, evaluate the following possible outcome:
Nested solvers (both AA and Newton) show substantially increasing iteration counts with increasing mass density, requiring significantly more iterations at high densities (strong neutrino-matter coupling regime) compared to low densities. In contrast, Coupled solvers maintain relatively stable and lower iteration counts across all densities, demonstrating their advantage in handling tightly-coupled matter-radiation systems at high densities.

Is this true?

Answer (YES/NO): NO